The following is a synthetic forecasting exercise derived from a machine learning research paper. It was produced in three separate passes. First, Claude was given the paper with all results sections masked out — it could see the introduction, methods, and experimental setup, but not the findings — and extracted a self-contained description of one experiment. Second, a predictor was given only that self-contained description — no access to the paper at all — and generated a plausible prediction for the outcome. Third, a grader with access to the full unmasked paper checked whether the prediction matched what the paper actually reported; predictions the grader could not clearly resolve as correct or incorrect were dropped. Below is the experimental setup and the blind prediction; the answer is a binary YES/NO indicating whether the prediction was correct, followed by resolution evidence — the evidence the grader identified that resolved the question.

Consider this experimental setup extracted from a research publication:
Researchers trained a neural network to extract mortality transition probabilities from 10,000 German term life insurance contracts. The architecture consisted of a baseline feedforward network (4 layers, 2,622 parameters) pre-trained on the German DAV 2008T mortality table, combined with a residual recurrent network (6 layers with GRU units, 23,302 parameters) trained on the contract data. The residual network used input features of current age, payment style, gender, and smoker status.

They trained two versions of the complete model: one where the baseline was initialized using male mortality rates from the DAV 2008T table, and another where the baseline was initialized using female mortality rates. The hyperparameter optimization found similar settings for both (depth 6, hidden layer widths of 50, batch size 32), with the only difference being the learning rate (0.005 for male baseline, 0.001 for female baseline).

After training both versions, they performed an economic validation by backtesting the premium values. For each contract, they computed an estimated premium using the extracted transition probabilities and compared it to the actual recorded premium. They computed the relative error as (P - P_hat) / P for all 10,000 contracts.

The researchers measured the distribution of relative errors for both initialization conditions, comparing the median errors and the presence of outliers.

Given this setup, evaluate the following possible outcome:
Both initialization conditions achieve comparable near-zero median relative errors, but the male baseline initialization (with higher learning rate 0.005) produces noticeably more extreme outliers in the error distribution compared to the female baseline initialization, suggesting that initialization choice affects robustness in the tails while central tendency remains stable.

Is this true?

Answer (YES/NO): YES